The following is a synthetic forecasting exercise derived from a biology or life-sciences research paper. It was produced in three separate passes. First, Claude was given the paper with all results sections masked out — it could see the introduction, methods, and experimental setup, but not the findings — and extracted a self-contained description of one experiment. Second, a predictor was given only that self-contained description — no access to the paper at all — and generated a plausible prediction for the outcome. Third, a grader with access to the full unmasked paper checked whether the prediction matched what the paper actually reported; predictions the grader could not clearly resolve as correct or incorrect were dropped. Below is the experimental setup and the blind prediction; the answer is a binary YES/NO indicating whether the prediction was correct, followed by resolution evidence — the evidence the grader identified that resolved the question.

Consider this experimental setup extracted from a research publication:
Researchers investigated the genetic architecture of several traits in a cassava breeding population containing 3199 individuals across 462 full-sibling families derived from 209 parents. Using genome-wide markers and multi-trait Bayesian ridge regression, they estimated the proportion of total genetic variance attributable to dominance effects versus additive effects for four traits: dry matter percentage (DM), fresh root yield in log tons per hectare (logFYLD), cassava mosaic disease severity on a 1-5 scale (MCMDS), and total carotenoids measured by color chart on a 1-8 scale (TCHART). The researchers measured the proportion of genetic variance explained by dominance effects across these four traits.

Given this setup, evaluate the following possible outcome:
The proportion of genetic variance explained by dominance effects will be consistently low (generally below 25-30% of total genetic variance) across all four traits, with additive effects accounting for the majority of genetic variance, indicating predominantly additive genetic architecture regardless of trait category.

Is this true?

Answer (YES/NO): NO